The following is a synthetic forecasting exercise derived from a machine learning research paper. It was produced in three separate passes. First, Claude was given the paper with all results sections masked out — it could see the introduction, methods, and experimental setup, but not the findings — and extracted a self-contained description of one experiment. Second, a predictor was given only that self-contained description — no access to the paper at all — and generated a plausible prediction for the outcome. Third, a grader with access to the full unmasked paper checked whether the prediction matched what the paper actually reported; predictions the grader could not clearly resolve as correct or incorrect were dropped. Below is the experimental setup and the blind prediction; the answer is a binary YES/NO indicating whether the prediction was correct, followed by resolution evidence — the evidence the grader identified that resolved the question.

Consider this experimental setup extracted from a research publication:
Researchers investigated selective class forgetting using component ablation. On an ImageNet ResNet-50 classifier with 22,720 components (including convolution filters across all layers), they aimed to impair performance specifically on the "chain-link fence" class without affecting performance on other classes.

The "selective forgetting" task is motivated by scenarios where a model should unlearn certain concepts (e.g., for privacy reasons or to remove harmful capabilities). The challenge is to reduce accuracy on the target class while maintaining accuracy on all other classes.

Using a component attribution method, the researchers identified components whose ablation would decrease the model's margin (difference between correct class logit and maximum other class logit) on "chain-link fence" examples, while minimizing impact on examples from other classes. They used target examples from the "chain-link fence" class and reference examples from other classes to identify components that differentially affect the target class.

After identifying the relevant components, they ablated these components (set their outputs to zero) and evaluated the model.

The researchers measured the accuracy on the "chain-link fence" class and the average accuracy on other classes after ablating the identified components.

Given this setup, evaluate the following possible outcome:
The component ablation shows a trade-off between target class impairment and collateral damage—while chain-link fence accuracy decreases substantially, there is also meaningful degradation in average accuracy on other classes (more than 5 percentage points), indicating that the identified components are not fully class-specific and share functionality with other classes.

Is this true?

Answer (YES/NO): NO